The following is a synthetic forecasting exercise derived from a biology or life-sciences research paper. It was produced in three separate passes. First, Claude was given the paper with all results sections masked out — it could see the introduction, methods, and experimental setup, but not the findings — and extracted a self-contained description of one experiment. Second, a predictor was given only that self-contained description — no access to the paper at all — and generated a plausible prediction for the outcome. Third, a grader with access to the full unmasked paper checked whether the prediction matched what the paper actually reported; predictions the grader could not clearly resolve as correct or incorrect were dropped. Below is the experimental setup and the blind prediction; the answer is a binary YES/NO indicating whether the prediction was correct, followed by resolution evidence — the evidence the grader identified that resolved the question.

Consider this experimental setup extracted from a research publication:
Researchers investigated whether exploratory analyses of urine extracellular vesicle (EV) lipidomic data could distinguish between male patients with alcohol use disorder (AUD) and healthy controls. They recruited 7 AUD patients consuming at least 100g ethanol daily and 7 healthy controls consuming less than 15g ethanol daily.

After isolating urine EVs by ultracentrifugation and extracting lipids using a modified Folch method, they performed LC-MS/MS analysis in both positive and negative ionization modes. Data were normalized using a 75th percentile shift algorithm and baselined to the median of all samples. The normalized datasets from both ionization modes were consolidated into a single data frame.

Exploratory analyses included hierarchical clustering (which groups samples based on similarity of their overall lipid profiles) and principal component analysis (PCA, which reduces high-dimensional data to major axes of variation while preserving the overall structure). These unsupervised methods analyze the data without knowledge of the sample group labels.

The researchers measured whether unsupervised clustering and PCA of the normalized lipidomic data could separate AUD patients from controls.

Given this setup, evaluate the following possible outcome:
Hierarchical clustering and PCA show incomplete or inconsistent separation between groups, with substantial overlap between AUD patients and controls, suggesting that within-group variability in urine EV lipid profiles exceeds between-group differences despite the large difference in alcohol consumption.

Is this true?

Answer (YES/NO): NO